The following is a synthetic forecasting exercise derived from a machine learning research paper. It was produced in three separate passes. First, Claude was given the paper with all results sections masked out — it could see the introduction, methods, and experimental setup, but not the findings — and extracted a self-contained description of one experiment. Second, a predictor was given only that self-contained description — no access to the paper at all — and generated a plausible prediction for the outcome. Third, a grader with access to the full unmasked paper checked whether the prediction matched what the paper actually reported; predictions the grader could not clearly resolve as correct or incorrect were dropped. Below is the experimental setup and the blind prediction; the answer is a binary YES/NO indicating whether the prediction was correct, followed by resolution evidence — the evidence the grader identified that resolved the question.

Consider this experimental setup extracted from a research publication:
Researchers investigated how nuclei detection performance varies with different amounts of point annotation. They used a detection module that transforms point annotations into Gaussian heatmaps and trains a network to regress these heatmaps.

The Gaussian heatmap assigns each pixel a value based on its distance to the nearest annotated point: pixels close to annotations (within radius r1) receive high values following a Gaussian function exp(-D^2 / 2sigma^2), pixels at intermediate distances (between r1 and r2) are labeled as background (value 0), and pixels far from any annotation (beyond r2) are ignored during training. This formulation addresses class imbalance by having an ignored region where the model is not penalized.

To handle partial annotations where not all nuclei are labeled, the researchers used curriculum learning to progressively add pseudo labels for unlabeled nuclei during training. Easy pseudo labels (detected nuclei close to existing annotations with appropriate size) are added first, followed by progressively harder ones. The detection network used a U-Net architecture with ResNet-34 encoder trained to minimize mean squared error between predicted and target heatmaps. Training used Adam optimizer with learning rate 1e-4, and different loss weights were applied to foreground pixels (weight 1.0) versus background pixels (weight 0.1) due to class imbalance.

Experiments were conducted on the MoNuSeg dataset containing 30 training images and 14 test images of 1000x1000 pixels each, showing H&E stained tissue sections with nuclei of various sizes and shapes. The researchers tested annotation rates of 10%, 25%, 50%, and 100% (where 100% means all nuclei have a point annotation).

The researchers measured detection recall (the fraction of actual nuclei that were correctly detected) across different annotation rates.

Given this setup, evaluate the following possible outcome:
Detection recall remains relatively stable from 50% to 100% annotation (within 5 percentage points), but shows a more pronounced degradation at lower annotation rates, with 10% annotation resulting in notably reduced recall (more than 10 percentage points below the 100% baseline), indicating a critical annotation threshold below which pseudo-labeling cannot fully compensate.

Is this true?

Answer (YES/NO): NO